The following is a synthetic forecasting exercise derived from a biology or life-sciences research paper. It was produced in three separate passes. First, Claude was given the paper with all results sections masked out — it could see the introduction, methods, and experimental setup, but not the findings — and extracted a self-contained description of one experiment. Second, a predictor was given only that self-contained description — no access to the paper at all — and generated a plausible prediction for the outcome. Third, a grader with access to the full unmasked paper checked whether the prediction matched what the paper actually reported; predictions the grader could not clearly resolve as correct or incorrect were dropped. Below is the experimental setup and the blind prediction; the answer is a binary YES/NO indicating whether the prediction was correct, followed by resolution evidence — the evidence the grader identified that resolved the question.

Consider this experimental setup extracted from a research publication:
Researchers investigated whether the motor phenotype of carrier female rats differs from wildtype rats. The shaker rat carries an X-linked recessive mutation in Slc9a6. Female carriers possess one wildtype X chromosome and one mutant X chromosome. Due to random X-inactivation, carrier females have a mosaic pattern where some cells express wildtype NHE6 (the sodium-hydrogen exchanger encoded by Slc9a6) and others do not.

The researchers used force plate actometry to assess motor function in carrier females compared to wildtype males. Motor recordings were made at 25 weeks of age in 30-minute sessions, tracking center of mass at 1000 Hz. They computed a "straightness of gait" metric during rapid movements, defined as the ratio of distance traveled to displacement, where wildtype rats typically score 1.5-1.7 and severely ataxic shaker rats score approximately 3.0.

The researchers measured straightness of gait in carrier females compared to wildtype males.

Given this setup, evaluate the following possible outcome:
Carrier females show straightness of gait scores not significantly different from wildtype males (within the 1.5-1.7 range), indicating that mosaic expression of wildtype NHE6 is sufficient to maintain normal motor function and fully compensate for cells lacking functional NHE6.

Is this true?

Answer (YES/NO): YES